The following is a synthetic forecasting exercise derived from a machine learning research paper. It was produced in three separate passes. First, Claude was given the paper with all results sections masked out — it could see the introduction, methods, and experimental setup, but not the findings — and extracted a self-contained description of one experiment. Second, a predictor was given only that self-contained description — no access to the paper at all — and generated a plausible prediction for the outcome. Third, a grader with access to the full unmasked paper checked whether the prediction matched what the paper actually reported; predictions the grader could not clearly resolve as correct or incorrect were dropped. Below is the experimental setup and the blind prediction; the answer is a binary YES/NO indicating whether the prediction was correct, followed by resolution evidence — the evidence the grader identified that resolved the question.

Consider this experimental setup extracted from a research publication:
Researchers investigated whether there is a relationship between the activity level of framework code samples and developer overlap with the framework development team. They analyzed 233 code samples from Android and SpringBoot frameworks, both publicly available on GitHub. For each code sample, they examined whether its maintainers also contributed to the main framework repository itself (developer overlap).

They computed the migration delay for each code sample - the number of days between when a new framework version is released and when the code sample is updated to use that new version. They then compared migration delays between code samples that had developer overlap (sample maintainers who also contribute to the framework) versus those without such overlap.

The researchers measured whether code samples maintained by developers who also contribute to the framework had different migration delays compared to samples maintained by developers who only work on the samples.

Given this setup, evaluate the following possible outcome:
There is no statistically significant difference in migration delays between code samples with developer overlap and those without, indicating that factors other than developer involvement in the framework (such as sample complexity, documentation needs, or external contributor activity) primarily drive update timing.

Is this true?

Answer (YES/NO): NO